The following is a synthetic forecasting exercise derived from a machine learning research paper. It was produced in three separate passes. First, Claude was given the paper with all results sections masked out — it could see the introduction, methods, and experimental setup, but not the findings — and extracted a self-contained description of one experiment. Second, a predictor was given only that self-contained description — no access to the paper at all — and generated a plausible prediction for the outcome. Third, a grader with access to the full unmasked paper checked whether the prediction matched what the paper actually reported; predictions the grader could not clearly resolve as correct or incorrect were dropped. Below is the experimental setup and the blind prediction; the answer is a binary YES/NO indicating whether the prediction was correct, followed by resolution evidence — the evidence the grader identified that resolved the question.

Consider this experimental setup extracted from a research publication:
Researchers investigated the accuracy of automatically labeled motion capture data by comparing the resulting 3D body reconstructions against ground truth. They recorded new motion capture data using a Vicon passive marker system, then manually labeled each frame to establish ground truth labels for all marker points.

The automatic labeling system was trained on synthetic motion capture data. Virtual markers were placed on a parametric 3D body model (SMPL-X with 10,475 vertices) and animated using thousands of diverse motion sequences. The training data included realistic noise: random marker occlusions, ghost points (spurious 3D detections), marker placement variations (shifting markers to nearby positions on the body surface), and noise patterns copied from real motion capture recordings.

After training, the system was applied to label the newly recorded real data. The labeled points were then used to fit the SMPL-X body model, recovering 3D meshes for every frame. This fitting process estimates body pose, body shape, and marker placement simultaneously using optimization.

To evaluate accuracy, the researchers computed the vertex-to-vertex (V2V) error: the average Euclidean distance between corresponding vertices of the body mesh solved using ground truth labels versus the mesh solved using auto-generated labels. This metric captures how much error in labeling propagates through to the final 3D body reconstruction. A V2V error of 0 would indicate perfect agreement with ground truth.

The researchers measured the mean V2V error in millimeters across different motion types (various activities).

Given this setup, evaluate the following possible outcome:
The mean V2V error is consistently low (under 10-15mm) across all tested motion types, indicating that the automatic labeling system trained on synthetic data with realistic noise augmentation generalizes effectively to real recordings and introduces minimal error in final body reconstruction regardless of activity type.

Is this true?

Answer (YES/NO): YES